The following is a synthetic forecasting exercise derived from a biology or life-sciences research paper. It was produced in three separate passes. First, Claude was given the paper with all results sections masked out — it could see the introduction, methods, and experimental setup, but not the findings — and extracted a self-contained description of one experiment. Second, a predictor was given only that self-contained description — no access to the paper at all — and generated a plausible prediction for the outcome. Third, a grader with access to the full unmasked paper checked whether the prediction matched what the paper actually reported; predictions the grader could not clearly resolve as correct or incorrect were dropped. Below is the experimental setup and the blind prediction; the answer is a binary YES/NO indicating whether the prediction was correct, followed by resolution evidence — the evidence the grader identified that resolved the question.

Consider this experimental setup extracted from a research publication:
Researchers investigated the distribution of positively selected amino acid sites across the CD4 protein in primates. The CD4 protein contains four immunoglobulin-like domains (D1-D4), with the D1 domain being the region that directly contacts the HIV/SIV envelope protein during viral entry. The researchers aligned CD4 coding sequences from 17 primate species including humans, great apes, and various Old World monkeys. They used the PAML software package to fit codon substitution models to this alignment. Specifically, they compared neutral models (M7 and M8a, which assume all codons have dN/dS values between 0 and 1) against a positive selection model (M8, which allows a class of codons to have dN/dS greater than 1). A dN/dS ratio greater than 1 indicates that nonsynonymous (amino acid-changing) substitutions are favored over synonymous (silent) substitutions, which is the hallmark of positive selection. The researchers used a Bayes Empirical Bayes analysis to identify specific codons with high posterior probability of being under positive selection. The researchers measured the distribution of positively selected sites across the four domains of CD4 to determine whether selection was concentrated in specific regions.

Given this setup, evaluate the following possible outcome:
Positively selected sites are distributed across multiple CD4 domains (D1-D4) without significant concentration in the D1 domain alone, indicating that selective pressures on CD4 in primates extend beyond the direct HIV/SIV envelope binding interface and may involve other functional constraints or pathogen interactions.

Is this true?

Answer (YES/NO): NO